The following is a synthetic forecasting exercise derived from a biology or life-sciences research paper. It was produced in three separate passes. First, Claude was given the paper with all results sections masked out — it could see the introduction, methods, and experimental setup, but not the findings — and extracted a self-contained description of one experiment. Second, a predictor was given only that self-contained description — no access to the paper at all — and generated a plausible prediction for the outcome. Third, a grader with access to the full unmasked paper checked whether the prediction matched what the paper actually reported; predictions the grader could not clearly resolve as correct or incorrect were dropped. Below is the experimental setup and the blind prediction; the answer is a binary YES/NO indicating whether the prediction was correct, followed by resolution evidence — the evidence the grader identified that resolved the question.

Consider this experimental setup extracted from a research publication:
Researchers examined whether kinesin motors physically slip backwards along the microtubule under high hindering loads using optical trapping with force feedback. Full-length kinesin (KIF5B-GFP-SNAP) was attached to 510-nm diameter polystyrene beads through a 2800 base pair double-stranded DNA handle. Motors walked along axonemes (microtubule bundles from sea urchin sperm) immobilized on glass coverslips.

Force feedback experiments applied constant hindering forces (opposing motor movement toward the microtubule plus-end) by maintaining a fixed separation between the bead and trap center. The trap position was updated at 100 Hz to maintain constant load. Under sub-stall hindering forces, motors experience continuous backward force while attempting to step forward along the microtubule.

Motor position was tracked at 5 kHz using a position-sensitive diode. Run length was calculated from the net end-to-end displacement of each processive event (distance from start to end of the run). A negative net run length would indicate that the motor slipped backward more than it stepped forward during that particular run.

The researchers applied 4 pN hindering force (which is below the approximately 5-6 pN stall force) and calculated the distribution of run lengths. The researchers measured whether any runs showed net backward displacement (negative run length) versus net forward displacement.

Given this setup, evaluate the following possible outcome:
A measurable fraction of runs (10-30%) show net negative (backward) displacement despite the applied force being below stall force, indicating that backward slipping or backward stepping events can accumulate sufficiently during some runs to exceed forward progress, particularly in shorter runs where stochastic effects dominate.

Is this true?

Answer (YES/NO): NO